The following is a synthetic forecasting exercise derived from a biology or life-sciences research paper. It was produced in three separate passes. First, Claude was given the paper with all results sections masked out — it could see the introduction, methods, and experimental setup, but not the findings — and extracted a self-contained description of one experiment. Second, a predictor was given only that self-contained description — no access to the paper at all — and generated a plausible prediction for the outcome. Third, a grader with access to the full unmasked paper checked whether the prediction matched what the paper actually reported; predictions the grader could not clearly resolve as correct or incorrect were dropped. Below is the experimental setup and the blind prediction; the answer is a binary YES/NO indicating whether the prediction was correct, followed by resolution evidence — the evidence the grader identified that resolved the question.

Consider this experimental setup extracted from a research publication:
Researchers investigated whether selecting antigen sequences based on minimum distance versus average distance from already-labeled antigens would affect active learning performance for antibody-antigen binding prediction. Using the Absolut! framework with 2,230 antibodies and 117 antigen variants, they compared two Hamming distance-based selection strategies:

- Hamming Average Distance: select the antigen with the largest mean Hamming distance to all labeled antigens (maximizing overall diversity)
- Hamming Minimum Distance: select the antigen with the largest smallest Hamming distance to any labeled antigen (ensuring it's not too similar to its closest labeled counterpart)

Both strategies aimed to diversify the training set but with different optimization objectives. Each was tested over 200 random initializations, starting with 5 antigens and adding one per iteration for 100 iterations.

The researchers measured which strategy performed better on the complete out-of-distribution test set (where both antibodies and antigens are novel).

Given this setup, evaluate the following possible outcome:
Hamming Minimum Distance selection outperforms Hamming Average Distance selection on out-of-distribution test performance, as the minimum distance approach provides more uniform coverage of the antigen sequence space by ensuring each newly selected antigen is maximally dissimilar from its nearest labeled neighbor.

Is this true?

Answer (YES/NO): NO